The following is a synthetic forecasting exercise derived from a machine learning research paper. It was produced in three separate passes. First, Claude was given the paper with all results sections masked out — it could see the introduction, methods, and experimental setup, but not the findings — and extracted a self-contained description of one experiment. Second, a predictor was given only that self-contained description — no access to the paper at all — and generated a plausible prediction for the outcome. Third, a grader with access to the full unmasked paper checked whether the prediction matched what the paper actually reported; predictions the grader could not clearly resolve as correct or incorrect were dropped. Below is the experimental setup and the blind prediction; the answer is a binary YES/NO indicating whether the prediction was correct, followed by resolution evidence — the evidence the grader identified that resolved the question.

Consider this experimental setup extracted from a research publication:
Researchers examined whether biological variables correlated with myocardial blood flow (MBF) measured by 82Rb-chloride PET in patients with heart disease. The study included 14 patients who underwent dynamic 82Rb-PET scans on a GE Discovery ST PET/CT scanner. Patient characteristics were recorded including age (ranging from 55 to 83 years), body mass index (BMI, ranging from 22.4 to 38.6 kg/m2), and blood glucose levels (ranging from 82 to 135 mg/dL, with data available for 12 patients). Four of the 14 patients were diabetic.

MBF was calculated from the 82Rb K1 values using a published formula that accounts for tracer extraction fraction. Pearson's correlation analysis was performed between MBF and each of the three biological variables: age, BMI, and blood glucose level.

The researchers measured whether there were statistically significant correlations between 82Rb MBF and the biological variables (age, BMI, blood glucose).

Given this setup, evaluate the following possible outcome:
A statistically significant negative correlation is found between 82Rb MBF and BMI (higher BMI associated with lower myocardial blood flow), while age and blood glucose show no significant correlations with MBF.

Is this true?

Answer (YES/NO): NO